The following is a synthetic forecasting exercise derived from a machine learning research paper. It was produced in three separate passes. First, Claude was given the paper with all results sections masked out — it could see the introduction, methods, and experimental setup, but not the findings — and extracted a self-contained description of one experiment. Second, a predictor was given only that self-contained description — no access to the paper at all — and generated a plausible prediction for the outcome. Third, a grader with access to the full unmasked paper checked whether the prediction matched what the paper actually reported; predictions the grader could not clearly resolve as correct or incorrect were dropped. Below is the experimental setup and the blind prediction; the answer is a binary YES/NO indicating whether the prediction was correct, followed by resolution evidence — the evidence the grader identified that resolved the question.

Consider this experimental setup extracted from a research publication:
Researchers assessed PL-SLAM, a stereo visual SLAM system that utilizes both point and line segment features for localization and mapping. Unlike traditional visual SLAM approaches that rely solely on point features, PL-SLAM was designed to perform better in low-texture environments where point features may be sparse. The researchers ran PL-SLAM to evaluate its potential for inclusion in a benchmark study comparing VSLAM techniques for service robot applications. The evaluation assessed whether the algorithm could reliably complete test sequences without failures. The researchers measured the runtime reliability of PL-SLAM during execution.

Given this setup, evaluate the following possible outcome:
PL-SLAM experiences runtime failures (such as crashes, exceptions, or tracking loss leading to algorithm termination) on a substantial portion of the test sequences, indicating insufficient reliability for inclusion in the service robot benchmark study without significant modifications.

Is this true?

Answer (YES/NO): YES